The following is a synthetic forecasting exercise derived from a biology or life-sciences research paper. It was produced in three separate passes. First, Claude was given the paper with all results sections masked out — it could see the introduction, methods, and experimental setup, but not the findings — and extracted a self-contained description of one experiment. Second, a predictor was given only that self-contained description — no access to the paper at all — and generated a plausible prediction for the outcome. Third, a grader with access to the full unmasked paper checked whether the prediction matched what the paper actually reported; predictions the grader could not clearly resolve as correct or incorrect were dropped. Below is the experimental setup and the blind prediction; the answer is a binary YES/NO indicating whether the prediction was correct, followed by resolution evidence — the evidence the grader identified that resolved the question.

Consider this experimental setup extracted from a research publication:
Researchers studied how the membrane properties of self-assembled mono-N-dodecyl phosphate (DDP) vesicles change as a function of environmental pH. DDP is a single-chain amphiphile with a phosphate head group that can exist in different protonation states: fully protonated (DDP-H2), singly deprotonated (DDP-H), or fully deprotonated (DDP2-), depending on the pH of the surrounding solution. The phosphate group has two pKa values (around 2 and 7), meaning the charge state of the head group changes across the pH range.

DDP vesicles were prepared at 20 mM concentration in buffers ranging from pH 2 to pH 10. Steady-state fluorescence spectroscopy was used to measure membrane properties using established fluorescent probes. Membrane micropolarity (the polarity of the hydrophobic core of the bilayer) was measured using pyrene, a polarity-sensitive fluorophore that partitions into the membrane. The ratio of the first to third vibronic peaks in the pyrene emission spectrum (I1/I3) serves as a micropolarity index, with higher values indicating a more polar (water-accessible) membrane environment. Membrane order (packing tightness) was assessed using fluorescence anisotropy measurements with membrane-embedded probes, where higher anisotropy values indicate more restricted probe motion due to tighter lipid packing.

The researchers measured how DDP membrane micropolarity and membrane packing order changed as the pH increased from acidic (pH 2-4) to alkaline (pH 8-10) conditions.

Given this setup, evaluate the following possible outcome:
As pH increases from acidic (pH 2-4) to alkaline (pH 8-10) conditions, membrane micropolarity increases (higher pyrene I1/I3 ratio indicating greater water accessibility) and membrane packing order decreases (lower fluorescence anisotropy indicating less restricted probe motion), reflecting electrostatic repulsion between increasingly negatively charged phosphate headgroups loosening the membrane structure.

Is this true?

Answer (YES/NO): NO